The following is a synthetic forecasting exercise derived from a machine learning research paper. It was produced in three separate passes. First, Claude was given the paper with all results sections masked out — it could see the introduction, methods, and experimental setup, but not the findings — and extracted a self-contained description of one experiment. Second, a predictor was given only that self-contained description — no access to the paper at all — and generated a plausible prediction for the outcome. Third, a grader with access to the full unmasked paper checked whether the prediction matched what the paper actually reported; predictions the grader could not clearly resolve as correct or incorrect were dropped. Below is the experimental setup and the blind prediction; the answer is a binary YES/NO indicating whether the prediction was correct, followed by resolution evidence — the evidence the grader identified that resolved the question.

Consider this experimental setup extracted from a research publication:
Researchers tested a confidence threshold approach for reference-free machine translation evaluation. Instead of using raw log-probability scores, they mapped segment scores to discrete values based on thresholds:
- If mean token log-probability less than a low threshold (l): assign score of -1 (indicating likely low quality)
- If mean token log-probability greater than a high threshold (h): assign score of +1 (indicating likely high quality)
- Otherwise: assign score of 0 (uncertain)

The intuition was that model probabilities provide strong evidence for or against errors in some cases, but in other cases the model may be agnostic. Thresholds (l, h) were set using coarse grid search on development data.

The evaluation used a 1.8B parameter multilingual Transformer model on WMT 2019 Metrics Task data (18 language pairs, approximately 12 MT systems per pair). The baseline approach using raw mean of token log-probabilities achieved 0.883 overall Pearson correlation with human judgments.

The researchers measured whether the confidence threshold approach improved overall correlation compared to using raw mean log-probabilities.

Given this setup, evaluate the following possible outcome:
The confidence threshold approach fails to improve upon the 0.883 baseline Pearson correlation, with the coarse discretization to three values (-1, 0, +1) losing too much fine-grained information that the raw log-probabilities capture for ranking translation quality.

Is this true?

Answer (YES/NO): NO